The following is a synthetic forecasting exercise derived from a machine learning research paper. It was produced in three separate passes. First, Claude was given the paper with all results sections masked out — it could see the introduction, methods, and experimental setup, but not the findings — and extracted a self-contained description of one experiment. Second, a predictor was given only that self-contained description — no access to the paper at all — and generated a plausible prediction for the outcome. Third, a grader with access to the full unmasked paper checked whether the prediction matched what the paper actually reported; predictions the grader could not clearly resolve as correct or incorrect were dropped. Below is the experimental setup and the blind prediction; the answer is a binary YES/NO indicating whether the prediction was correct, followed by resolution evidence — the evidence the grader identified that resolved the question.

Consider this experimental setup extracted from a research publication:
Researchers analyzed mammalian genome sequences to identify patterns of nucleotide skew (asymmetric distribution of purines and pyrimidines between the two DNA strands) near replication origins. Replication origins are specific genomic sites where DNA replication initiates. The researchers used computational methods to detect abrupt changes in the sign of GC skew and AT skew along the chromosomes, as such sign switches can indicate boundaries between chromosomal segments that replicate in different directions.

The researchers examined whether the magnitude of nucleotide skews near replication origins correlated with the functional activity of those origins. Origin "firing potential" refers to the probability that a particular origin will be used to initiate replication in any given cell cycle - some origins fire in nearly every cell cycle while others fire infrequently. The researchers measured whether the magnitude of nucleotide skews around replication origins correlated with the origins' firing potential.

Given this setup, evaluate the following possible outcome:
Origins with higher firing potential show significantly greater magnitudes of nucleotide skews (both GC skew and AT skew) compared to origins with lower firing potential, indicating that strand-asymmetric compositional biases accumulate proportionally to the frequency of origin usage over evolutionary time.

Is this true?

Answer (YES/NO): YES